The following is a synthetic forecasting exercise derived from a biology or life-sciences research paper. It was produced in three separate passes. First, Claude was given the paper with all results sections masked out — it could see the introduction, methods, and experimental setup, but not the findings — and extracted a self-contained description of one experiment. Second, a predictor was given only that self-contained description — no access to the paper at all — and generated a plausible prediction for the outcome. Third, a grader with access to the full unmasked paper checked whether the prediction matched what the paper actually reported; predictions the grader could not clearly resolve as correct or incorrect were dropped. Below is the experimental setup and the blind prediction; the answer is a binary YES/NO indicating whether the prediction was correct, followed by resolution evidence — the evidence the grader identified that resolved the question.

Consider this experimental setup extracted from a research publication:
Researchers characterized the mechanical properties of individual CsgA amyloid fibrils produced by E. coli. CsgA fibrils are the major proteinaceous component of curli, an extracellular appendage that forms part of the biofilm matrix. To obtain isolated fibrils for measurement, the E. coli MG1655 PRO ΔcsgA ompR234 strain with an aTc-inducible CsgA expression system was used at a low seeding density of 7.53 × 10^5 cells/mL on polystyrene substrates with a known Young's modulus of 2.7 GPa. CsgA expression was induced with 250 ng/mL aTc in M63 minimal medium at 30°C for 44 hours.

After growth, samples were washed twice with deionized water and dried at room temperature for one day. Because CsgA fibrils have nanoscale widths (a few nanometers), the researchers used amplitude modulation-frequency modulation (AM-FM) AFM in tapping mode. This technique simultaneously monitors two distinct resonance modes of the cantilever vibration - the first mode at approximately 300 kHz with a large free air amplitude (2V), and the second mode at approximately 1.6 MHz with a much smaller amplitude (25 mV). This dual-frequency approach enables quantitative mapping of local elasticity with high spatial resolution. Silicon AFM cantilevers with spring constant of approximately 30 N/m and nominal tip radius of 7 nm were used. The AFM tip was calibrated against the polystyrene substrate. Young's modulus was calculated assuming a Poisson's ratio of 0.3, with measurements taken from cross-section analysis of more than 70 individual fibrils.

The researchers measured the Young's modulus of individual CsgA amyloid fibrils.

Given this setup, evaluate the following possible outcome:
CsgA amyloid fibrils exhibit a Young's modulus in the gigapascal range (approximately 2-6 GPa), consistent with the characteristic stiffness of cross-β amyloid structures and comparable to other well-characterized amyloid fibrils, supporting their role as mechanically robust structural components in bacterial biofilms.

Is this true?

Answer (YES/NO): NO